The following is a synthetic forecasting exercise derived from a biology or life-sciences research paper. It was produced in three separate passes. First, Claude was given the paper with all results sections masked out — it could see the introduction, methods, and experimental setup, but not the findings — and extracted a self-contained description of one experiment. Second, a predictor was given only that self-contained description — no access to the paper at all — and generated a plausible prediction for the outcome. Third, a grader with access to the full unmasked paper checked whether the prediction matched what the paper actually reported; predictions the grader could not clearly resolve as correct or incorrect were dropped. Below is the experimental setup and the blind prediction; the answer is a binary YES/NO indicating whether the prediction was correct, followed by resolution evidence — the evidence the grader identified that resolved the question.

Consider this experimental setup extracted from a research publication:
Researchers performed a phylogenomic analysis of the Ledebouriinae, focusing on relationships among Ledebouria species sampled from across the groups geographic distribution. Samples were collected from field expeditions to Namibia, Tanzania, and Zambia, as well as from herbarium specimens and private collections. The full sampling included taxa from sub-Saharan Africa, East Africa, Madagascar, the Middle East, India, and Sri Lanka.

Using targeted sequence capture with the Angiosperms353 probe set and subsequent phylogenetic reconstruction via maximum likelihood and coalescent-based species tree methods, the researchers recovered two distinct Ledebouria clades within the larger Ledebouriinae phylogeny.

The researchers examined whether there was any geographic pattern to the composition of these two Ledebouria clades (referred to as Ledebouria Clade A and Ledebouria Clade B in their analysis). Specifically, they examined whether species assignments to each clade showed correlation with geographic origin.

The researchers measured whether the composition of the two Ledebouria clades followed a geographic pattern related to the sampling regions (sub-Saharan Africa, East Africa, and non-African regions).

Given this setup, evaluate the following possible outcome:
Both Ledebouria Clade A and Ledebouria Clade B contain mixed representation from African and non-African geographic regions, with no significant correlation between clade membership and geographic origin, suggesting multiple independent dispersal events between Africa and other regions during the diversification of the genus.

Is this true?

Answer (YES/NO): NO